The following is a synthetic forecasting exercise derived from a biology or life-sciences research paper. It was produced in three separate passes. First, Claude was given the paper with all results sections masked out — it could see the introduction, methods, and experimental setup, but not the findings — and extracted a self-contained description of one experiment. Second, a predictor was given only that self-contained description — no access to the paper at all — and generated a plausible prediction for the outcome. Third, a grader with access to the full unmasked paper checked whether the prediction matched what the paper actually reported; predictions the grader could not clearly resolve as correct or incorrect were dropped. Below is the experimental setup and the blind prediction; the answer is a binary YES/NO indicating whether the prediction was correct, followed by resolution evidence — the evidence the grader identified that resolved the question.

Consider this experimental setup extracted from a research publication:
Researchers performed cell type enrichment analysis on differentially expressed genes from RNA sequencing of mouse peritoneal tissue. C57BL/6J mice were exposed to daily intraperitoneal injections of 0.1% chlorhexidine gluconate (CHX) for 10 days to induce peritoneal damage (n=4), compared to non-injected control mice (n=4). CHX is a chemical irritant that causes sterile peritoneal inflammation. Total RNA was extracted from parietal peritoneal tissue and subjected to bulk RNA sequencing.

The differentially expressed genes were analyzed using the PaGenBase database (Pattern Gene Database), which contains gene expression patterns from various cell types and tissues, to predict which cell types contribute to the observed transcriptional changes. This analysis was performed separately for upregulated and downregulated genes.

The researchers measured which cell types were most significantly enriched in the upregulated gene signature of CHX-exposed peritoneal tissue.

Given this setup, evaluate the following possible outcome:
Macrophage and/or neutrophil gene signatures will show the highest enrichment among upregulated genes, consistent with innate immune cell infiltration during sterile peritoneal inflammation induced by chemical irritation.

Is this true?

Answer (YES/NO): YES